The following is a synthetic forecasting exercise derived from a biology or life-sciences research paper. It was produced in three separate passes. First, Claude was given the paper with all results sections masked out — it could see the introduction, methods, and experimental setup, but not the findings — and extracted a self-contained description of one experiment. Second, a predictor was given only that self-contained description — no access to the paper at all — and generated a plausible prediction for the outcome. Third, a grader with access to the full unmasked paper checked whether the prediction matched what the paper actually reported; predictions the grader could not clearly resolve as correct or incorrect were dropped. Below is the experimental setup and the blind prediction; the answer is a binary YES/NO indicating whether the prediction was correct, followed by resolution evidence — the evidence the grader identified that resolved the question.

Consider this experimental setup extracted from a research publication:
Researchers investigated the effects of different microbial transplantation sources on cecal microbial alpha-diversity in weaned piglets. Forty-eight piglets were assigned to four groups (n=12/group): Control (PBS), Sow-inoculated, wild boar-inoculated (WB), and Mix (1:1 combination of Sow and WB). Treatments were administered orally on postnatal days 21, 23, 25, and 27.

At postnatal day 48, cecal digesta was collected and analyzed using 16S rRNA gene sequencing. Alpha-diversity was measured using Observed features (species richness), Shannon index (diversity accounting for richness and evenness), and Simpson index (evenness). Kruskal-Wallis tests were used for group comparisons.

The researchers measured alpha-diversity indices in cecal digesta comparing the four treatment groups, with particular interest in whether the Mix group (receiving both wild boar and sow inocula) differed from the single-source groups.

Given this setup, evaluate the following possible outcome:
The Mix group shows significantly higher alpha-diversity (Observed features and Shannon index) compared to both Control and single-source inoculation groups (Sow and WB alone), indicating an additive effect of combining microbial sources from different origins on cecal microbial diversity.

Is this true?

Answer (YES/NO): NO